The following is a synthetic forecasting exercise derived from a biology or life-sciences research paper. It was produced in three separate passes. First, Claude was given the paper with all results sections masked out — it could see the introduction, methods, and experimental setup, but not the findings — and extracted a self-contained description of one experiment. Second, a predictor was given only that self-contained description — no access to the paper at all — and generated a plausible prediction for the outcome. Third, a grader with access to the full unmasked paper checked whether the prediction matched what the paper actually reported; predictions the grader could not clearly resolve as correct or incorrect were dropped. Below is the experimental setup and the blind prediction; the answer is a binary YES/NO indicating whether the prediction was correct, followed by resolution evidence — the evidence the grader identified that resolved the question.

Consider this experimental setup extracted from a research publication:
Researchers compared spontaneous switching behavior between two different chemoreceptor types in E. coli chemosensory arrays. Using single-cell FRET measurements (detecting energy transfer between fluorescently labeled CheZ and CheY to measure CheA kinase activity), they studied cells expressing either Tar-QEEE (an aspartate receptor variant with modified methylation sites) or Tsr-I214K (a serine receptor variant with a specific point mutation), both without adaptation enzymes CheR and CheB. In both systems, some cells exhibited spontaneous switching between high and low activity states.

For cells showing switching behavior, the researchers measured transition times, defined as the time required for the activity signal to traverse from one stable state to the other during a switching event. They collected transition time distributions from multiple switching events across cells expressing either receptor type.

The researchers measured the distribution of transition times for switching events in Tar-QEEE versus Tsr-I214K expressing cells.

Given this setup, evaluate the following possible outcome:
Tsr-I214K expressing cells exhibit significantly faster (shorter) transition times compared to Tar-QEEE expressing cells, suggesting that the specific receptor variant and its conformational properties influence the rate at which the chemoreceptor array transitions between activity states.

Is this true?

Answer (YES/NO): NO